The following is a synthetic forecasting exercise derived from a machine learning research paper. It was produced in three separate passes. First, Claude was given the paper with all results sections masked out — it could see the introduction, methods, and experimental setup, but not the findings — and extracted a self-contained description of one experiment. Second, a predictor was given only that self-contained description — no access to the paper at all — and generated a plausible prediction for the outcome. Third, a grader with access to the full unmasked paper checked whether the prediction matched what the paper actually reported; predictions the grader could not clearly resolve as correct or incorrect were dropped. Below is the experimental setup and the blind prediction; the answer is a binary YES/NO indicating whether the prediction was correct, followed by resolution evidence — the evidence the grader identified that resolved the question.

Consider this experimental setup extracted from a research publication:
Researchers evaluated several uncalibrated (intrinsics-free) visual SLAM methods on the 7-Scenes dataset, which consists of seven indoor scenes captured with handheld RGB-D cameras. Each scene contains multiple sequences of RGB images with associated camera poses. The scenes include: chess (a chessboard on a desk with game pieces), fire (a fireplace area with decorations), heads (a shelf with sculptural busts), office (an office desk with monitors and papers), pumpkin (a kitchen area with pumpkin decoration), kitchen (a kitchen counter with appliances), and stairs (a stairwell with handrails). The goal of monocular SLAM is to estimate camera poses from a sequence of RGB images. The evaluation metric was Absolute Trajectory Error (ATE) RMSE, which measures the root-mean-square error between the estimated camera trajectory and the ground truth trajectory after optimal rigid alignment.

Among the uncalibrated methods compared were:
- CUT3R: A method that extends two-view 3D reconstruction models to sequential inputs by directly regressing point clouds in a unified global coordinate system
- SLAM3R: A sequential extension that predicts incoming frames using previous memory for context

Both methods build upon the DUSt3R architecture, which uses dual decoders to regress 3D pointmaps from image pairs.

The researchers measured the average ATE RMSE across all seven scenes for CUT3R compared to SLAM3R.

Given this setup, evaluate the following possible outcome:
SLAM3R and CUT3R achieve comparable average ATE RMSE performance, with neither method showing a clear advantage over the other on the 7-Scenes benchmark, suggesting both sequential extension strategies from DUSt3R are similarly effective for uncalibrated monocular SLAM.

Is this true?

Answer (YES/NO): NO